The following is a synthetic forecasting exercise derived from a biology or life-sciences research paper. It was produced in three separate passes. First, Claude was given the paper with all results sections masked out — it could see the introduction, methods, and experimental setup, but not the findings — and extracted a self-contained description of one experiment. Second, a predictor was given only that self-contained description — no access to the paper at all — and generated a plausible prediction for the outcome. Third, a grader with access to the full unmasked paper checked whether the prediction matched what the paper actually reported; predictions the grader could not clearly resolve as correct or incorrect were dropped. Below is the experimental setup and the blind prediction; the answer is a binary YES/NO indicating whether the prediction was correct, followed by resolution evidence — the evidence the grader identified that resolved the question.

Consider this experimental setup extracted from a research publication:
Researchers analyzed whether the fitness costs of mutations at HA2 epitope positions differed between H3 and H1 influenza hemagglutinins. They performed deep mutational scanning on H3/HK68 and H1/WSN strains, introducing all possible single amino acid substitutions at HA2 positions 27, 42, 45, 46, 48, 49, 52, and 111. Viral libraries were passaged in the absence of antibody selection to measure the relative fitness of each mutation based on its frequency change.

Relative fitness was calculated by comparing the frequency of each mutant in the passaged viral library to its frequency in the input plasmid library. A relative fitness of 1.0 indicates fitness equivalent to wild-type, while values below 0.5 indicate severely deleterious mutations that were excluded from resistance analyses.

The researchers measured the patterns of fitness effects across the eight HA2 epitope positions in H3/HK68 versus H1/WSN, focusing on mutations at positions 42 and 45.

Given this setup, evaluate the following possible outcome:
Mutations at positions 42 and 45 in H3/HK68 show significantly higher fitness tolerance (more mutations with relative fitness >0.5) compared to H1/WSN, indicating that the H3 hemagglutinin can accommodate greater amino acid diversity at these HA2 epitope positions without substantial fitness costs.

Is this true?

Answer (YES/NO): NO